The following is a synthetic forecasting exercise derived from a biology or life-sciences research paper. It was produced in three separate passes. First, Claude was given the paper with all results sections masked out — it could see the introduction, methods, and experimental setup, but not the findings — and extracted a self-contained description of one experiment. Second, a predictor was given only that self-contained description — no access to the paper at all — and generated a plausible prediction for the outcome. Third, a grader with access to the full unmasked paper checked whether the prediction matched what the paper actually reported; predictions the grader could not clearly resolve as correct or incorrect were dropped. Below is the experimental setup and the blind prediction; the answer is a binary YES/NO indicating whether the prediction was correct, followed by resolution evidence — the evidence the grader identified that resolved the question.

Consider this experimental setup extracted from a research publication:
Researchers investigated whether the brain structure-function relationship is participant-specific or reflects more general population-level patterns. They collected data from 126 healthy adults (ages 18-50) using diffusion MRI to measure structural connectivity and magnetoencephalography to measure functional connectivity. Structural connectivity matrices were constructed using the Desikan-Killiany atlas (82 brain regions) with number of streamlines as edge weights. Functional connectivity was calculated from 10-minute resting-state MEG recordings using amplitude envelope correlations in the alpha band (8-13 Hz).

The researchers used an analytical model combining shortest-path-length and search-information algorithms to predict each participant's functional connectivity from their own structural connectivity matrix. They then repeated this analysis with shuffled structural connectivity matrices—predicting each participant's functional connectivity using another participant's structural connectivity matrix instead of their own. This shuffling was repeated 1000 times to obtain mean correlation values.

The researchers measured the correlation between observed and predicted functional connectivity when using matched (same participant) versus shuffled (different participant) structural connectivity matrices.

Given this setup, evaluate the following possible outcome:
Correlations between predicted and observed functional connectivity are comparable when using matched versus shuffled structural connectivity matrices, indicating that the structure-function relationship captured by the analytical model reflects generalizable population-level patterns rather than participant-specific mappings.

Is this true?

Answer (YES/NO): YES